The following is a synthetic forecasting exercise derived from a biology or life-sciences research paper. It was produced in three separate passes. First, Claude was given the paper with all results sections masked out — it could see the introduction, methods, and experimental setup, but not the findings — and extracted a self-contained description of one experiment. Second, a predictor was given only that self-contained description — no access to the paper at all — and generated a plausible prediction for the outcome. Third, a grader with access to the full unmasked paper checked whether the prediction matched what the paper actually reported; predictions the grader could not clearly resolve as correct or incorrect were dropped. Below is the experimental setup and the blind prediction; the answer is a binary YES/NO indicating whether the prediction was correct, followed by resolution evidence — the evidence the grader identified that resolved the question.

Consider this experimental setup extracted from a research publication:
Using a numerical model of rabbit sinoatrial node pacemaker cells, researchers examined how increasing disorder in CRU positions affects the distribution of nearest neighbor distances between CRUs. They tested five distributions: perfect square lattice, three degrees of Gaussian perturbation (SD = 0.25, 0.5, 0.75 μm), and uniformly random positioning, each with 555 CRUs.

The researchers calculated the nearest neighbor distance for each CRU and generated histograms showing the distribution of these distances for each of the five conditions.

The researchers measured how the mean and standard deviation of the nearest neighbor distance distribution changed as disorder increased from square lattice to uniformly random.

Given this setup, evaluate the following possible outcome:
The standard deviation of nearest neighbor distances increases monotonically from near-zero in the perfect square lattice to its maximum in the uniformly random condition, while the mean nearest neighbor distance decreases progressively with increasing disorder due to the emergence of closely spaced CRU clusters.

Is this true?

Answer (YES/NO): YES